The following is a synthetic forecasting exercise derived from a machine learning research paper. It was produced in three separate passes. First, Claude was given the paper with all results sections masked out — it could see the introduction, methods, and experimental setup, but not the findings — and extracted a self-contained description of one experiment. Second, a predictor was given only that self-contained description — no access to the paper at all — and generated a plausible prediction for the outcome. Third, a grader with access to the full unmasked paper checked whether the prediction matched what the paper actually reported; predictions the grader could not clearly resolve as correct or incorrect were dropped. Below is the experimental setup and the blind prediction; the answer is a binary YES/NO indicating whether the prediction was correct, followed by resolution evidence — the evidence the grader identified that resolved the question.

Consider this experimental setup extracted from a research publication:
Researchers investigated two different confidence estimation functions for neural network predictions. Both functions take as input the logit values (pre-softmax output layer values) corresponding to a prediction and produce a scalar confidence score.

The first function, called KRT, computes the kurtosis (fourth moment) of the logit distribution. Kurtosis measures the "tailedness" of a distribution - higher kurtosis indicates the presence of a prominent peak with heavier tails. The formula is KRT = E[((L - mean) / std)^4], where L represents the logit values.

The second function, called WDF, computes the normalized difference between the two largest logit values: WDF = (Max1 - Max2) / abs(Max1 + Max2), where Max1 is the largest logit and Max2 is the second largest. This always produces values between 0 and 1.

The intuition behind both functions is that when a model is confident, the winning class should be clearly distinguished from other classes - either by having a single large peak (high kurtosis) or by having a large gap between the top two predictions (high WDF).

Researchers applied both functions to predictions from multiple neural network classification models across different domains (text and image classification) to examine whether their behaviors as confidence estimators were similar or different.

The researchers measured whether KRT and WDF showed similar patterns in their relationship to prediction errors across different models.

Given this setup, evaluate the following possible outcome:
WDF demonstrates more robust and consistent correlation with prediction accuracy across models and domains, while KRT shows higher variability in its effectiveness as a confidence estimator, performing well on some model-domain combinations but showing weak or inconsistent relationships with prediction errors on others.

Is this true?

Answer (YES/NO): YES